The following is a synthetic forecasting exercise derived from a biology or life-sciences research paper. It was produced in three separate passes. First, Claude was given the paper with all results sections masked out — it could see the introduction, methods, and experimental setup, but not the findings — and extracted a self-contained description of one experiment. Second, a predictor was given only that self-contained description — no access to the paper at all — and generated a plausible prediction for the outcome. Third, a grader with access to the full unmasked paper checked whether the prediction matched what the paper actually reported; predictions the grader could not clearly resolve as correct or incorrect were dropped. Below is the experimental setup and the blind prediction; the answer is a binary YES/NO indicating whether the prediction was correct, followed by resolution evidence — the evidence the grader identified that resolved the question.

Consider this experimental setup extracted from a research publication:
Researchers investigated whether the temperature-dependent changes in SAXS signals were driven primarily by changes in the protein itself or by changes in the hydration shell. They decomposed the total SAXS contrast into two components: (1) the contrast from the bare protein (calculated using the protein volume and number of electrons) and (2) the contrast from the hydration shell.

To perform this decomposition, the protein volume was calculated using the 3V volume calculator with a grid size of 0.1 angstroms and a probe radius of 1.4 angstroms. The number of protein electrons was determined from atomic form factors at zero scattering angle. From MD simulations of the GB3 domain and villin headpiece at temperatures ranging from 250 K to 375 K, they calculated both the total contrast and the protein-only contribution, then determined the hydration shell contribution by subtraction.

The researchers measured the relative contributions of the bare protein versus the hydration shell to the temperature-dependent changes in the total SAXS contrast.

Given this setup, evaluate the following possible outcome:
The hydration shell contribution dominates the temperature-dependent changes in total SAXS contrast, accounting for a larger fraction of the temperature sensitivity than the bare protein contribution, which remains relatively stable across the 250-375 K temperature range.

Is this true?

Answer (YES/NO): YES